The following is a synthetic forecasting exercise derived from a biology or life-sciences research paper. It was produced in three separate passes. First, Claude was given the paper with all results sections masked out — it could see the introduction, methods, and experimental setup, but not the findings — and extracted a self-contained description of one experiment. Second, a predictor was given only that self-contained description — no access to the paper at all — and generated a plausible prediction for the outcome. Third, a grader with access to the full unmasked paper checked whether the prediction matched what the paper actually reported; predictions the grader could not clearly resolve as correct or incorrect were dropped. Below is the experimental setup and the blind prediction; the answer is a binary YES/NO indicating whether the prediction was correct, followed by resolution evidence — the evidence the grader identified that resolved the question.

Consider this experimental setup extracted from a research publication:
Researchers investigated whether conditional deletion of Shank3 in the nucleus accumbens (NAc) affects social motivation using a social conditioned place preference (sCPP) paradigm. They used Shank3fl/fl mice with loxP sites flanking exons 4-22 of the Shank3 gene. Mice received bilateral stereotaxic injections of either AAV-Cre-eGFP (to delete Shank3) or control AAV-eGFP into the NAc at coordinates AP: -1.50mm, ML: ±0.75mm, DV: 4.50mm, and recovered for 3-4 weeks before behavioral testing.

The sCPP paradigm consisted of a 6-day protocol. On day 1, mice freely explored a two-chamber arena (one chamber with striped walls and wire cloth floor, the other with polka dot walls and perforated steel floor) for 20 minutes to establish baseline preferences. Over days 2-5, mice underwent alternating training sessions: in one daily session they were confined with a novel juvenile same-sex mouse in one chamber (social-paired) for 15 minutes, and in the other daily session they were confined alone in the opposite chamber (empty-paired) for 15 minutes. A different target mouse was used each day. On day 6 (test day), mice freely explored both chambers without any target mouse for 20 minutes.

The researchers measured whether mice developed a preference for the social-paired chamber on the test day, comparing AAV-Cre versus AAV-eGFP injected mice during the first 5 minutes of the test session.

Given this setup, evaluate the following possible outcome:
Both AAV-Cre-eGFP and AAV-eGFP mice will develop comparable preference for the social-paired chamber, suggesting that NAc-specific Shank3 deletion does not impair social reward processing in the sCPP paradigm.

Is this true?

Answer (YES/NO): NO